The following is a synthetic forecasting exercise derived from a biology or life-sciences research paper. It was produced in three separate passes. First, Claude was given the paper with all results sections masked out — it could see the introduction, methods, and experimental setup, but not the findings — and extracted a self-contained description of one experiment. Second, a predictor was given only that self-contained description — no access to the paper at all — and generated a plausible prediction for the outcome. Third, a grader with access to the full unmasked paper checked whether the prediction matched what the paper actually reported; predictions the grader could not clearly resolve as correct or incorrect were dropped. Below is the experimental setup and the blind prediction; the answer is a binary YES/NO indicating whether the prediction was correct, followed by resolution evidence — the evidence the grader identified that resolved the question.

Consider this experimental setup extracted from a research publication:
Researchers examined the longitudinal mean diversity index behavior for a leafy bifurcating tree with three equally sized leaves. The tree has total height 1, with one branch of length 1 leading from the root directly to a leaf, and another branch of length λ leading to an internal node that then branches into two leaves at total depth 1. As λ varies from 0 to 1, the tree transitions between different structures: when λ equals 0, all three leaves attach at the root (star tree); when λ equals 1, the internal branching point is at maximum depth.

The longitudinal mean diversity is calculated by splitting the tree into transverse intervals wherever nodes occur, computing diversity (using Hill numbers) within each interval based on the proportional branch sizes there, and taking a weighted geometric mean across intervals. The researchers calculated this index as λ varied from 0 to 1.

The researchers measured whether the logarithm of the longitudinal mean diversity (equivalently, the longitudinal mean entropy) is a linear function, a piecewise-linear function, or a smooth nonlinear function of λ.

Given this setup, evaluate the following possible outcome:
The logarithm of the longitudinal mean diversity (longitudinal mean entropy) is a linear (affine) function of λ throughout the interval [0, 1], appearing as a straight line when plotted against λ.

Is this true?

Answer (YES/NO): NO